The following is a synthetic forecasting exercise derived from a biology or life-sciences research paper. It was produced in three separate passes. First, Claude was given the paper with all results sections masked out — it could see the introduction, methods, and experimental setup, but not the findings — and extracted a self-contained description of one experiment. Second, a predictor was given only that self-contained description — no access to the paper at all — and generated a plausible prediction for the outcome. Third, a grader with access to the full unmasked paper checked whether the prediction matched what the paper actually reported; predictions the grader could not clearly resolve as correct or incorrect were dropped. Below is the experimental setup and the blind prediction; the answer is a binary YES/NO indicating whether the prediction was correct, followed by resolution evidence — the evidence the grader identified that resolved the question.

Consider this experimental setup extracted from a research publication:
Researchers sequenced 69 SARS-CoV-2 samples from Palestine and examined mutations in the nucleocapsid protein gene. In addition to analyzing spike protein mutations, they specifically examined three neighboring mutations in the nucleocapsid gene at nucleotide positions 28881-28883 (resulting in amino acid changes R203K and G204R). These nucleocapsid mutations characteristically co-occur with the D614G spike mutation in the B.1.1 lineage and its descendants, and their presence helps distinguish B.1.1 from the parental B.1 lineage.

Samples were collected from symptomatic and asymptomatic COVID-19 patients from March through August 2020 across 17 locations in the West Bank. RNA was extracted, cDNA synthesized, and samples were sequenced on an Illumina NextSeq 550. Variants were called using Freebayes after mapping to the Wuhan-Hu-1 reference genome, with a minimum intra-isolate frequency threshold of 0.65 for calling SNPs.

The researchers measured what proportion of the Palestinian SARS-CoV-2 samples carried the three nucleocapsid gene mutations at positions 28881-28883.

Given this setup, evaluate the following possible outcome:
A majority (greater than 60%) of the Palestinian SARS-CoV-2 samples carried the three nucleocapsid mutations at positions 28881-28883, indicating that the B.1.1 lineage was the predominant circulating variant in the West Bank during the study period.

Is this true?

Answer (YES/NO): YES